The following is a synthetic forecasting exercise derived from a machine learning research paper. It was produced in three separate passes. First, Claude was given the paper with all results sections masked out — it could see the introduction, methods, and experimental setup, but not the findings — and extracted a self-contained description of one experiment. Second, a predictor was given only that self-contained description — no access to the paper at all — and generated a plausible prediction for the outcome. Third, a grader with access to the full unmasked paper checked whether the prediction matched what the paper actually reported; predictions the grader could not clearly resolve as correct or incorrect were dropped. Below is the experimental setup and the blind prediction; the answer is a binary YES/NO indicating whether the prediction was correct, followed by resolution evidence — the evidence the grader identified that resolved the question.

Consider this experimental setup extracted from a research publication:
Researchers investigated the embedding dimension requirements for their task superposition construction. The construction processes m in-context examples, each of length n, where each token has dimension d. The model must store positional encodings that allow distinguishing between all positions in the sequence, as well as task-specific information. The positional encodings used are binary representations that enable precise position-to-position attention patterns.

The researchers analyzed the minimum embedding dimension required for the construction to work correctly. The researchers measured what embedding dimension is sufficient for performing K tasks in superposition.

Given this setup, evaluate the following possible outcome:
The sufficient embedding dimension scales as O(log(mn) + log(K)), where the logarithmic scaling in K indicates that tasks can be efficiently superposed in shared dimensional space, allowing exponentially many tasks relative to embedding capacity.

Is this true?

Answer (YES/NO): NO